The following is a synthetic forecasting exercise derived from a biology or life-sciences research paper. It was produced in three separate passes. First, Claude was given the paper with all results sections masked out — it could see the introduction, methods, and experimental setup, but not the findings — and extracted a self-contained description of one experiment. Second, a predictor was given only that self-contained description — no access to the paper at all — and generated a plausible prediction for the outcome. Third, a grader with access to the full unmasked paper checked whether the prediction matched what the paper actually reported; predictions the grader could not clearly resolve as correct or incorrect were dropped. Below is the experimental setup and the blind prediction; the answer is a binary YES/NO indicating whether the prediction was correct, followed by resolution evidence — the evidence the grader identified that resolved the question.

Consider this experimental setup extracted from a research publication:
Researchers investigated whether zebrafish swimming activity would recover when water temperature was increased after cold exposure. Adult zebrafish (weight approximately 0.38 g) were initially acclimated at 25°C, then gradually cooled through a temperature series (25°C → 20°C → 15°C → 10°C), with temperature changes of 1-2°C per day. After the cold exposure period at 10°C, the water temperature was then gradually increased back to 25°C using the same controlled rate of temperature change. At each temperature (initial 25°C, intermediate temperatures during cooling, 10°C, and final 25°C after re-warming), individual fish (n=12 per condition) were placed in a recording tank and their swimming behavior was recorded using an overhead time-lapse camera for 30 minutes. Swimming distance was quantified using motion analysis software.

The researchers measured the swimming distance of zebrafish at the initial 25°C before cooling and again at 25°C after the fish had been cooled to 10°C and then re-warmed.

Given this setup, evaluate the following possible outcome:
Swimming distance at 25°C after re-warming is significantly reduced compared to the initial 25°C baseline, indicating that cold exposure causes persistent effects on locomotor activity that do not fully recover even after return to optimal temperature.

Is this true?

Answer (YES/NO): NO